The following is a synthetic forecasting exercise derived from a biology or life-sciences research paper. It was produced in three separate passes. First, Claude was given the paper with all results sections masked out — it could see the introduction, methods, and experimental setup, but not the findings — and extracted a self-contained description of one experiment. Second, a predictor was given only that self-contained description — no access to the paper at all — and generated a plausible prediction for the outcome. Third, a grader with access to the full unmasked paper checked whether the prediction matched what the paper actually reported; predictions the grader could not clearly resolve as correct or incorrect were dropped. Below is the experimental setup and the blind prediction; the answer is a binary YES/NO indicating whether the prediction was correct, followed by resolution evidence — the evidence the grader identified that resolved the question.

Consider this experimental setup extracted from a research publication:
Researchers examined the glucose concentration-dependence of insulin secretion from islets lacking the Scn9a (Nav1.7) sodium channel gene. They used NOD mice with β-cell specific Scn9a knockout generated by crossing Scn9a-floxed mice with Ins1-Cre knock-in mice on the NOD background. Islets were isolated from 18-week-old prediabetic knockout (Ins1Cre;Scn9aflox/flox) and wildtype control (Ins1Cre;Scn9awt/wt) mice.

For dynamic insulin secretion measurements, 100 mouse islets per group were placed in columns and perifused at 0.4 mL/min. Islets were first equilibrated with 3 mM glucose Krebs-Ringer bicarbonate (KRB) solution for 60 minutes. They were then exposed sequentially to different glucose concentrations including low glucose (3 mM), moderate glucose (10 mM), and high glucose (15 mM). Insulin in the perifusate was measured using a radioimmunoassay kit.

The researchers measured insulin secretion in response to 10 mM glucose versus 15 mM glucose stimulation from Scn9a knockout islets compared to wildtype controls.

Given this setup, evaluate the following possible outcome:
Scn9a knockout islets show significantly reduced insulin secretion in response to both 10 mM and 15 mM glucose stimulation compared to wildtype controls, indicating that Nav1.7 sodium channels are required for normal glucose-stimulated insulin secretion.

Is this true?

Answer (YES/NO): NO